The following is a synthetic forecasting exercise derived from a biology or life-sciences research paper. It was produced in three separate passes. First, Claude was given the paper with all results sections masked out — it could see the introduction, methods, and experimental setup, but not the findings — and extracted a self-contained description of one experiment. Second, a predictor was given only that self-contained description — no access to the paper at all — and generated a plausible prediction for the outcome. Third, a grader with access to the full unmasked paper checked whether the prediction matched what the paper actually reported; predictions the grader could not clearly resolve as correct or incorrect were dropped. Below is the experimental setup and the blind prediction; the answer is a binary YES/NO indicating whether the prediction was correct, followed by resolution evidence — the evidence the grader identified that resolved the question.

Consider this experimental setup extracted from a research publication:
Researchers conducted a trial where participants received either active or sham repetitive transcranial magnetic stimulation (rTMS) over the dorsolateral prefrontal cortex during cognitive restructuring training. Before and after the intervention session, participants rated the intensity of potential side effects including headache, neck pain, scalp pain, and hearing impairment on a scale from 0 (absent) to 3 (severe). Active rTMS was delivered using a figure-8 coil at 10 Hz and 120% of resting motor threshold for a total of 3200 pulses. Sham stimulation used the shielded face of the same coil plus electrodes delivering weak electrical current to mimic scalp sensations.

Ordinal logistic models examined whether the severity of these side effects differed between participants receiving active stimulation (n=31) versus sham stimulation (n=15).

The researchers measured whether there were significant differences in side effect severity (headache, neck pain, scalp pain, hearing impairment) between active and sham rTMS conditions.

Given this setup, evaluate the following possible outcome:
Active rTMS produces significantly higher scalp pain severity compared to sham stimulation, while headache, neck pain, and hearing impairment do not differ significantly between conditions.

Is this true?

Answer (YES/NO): NO